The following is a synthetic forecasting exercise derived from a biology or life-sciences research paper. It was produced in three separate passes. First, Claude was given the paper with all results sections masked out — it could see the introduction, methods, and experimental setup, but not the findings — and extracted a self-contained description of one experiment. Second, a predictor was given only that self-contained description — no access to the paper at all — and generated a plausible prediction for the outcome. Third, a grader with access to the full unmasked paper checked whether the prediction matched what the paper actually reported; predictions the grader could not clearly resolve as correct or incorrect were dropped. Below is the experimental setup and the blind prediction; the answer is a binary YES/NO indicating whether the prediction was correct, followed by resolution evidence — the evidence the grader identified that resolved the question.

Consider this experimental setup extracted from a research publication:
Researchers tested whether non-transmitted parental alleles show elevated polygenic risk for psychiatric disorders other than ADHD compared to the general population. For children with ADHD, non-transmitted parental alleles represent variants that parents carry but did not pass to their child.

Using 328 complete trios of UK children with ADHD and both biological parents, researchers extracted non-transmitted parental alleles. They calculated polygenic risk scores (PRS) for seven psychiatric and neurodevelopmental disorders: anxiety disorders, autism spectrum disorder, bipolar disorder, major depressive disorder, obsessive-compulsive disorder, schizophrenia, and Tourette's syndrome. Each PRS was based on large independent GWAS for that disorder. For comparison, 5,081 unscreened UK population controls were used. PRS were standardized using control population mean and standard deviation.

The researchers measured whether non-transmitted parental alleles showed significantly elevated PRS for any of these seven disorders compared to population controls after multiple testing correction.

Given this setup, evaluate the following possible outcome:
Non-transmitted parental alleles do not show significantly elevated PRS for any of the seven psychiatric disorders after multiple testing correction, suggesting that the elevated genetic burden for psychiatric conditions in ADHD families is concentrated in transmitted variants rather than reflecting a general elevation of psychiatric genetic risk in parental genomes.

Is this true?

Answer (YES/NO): YES